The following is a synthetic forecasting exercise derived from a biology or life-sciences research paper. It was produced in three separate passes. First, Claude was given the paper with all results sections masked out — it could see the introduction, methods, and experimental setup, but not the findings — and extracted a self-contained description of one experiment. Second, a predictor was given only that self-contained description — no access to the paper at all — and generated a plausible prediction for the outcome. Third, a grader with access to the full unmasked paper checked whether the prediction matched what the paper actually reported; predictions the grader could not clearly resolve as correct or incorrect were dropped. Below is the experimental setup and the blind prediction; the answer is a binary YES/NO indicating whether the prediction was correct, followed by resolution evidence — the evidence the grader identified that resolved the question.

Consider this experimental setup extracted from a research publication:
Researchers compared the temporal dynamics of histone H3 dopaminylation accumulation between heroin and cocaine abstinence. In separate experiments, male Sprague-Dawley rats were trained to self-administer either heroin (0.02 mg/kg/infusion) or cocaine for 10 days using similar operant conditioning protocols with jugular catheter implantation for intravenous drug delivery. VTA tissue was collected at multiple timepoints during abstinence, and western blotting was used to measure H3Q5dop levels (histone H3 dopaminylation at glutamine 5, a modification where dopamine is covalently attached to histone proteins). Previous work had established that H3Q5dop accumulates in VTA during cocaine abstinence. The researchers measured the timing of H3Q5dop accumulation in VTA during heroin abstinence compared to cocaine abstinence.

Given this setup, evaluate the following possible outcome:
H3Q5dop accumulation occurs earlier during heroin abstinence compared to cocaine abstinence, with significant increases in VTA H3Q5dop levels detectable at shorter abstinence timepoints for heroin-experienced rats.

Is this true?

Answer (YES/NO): YES